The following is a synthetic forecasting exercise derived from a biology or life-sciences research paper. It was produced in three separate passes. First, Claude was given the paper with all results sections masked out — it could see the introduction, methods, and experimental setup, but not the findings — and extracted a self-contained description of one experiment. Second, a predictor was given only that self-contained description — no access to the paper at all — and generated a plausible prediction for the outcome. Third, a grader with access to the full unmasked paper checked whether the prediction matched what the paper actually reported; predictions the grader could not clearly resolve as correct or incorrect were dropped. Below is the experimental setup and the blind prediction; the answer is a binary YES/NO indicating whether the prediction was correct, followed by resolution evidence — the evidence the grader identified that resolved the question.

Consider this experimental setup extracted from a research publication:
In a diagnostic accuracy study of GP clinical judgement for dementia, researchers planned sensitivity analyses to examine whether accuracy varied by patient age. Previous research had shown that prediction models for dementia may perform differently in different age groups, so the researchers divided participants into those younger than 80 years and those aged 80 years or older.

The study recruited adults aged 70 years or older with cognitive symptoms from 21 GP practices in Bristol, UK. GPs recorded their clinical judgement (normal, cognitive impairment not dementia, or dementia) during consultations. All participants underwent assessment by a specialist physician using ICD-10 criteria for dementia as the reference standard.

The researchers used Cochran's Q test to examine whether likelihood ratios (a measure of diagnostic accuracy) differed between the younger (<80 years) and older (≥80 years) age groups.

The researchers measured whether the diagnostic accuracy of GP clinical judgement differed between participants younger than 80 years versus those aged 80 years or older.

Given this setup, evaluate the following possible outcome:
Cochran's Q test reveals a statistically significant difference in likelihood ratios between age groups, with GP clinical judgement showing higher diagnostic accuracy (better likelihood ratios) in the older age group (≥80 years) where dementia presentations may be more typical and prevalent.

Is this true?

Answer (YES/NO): NO